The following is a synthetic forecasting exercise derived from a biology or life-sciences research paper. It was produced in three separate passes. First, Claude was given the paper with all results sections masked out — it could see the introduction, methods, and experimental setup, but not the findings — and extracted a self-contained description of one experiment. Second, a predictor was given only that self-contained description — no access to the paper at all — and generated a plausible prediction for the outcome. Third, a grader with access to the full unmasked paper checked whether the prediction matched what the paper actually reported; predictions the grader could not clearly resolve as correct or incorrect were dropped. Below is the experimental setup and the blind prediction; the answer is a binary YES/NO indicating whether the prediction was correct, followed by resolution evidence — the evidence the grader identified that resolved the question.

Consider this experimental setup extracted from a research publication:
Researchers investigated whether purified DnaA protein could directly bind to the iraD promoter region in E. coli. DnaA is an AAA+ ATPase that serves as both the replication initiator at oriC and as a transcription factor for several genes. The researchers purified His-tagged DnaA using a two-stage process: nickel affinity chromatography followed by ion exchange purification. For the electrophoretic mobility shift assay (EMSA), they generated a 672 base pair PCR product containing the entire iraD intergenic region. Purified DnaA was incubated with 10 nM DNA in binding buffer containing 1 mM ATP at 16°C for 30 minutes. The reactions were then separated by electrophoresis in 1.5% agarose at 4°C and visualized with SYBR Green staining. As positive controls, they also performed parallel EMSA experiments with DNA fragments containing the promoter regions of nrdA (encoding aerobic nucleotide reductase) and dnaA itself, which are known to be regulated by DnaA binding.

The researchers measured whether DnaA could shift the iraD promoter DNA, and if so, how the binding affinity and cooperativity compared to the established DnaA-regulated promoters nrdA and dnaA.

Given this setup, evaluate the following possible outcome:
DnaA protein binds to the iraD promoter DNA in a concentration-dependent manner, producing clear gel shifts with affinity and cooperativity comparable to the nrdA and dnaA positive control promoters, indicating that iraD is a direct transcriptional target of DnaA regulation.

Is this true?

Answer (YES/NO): YES